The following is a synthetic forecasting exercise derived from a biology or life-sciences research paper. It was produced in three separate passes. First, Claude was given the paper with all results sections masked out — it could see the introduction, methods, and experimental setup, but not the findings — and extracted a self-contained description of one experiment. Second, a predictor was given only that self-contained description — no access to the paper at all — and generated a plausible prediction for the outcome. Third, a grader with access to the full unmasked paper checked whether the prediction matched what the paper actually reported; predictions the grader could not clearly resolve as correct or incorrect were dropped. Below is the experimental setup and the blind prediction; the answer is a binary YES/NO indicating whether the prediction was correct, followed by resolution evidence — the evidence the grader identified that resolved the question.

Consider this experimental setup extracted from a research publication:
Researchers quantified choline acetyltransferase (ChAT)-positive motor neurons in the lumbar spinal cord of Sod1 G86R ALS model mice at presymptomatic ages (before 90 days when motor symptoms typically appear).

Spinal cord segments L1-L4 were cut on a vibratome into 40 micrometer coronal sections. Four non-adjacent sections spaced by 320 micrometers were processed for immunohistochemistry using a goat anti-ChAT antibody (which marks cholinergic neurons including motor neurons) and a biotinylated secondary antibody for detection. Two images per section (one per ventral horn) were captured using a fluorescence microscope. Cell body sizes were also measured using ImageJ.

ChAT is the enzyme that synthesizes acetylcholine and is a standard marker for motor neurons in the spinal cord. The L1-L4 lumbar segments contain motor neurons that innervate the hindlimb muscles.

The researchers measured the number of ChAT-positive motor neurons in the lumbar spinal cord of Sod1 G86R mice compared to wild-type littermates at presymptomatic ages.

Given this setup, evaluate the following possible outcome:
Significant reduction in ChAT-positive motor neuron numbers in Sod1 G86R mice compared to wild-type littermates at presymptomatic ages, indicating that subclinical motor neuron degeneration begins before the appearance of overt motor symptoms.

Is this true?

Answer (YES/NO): NO